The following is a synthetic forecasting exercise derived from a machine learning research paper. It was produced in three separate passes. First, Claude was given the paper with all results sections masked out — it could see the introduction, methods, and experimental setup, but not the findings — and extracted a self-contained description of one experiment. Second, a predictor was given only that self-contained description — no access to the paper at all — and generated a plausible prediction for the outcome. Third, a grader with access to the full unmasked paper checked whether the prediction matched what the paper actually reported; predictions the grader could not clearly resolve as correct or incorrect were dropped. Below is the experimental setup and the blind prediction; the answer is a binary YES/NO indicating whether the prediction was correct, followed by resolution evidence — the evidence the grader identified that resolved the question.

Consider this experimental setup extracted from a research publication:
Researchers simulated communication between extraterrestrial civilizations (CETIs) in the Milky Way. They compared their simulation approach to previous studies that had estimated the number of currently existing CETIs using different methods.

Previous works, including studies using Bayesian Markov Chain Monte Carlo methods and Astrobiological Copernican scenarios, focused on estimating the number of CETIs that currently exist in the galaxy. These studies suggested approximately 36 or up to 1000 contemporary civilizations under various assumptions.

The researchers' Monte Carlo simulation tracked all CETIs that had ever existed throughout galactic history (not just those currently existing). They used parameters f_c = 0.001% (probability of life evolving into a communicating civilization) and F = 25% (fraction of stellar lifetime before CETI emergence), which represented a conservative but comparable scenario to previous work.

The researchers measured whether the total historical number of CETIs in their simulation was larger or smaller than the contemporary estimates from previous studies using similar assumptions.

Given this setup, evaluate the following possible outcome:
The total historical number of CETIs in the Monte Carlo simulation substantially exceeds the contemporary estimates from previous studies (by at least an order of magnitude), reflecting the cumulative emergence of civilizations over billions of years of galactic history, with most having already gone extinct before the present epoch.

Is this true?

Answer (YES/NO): NO